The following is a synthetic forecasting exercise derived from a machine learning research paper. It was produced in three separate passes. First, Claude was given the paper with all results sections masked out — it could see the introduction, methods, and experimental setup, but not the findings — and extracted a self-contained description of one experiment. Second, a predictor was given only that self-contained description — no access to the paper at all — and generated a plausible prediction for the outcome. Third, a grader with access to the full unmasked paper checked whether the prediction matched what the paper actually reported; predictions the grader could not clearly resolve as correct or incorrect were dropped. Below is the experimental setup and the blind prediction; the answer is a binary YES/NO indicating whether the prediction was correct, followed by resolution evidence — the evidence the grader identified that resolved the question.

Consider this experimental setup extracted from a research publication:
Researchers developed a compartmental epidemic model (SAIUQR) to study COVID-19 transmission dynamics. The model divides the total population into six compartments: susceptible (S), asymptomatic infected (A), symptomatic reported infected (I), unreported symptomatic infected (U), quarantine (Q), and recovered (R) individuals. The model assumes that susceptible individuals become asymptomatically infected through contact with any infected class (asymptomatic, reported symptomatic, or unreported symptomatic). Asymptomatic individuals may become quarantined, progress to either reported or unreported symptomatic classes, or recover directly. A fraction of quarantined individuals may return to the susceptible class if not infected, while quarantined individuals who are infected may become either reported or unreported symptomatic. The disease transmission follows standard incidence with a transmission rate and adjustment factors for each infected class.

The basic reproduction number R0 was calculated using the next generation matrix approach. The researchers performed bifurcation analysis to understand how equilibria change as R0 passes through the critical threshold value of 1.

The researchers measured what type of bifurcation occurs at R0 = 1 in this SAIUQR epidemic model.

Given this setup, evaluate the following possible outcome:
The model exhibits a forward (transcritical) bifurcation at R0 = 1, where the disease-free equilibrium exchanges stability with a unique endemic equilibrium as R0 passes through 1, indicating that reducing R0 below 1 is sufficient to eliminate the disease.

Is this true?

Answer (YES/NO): YES